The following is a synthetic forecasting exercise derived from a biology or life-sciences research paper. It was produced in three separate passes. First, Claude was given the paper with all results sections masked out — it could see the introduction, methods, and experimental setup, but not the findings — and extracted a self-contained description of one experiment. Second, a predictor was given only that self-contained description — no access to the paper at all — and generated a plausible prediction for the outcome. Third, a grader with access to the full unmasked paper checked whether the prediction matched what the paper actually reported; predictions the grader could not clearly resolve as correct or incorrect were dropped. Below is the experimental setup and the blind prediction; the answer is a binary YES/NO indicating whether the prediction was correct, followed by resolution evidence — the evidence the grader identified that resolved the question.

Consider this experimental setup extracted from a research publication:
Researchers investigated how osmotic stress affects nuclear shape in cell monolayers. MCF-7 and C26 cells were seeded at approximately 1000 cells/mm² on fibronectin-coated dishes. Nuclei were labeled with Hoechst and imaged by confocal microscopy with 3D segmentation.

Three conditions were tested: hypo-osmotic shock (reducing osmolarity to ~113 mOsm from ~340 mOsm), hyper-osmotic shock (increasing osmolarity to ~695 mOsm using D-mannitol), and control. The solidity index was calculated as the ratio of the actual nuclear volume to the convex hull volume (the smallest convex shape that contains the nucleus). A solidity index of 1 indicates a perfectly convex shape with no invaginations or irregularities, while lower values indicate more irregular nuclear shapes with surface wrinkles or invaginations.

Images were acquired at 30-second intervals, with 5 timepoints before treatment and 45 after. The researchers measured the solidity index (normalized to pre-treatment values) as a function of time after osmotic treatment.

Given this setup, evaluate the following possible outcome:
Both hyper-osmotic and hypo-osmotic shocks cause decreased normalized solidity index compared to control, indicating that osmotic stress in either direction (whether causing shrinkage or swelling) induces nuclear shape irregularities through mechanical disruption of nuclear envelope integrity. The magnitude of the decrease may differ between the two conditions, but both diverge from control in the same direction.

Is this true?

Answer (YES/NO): NO